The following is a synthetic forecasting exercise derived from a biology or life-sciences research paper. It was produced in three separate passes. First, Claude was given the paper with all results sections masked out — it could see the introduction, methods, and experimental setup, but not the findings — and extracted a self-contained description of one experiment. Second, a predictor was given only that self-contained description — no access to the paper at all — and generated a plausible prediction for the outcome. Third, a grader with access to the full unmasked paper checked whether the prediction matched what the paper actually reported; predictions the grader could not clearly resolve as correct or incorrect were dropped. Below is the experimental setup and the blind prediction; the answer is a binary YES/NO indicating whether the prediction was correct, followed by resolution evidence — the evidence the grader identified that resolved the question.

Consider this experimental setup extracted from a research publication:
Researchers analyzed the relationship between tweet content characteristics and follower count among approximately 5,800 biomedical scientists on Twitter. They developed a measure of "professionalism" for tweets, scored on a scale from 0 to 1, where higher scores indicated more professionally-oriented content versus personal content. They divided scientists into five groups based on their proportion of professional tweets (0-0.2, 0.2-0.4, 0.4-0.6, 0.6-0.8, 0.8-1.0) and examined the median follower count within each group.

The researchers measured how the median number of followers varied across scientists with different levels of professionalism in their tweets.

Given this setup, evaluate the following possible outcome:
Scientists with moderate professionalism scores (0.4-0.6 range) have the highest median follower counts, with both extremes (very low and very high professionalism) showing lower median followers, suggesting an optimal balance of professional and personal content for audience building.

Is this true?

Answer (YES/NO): NO